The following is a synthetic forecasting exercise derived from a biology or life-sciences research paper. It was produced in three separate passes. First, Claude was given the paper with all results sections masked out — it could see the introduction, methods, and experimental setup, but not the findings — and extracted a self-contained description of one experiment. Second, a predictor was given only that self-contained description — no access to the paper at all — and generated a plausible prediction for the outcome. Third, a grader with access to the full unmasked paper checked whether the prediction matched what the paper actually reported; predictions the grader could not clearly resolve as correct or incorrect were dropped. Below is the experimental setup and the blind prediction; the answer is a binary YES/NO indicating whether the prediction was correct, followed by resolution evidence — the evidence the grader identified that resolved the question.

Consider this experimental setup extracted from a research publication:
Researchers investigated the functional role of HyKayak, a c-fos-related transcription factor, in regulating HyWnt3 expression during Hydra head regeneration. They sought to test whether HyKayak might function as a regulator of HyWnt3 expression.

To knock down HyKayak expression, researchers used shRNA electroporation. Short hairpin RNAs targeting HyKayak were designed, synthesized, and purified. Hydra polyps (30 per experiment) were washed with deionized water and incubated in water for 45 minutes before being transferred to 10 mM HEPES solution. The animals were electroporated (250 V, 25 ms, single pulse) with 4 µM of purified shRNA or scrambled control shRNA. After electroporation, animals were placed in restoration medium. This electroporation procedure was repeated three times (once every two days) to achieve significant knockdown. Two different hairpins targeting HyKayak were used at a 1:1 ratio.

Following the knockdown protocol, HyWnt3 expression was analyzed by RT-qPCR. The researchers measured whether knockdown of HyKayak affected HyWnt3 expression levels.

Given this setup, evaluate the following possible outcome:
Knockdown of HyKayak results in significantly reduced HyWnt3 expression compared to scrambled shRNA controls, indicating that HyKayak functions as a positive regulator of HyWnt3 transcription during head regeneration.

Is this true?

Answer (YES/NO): NO